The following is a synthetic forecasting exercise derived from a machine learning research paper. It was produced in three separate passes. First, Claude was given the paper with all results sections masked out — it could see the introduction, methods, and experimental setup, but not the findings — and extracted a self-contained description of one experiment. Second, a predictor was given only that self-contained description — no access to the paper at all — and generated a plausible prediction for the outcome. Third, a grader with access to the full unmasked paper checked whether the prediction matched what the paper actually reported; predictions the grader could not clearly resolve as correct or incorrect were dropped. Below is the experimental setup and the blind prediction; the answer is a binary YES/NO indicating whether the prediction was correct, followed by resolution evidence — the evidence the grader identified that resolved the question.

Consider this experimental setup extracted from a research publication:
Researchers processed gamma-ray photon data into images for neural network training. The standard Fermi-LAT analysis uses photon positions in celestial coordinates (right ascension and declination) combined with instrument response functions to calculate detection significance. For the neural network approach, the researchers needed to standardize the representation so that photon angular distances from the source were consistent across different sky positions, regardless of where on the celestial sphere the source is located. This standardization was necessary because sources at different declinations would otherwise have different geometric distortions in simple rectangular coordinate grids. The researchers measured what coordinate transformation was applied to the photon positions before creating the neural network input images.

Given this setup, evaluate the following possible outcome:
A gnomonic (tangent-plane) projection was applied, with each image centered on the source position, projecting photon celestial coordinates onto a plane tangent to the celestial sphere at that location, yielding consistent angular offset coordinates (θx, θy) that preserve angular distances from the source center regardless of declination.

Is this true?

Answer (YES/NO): NO